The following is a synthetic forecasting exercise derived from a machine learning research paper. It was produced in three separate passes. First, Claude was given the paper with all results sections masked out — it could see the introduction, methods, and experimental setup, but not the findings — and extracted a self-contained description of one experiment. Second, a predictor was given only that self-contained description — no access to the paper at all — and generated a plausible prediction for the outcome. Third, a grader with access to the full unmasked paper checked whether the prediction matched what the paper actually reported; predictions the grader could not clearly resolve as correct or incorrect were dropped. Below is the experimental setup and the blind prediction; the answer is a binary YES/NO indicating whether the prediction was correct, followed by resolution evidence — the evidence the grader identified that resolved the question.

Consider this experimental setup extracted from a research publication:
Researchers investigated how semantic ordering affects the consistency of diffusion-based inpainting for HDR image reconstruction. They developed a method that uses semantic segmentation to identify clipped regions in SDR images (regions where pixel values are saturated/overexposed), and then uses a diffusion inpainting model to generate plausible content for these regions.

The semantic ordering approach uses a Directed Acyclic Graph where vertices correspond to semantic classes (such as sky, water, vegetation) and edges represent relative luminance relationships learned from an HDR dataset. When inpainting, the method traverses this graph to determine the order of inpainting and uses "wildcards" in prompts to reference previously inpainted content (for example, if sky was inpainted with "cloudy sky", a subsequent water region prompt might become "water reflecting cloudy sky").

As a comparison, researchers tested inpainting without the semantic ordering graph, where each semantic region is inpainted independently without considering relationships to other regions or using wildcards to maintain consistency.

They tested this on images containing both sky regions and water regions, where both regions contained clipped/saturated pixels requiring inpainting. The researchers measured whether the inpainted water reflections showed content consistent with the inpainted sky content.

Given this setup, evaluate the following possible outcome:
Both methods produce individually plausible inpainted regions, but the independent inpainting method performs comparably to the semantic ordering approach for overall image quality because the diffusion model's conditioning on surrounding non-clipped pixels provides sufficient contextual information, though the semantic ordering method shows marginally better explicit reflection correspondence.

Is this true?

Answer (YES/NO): NO